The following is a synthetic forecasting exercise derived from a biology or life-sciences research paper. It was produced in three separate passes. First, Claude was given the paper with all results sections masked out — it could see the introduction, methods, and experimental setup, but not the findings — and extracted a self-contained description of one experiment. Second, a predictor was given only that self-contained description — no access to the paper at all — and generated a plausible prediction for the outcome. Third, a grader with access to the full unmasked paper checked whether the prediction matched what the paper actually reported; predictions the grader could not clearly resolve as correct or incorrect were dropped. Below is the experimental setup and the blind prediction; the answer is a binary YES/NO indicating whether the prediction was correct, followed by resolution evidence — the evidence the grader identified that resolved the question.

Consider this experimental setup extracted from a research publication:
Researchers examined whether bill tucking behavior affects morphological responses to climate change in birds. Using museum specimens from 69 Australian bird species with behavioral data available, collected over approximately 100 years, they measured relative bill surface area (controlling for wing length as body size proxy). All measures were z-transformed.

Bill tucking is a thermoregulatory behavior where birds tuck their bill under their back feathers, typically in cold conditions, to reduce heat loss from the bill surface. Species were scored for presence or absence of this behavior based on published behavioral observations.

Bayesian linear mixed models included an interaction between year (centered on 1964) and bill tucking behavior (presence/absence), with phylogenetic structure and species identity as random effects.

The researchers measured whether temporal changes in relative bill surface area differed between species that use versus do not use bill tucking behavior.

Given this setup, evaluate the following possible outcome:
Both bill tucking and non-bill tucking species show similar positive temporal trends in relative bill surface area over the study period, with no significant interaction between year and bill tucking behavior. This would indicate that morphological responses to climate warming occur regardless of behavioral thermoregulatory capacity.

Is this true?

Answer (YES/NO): YES